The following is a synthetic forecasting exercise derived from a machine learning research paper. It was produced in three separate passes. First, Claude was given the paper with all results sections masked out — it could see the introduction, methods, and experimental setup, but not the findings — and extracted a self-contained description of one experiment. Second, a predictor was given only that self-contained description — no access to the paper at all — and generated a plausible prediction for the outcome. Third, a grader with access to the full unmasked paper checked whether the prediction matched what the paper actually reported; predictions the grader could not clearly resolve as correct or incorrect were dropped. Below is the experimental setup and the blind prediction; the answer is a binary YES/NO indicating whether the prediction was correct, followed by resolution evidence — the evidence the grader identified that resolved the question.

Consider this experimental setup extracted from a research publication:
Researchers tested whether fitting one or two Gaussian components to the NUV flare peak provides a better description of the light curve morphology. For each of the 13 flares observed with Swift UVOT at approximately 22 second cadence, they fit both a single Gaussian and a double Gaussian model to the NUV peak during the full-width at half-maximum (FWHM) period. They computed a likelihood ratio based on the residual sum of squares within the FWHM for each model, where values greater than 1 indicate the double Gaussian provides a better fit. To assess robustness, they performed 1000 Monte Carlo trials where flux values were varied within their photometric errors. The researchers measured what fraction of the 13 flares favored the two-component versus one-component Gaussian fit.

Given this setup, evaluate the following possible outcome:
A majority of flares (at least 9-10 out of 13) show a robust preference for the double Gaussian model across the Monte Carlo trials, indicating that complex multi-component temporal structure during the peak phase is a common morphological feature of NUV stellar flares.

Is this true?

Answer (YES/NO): NO